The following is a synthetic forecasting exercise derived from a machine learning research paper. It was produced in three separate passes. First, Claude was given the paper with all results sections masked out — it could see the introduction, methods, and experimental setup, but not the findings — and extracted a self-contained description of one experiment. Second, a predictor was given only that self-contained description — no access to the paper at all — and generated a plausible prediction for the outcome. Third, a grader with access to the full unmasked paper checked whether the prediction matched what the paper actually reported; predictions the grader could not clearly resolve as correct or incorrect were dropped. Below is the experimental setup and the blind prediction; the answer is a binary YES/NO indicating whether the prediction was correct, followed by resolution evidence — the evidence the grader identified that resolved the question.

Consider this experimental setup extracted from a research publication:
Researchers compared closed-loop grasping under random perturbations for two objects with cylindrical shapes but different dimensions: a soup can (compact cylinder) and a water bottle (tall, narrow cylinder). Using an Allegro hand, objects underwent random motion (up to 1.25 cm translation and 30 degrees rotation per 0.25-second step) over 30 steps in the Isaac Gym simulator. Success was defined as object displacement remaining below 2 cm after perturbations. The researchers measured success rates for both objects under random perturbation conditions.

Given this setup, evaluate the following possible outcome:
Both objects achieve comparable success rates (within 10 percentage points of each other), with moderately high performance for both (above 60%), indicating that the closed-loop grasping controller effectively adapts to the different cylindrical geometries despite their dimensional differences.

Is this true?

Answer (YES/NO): NO